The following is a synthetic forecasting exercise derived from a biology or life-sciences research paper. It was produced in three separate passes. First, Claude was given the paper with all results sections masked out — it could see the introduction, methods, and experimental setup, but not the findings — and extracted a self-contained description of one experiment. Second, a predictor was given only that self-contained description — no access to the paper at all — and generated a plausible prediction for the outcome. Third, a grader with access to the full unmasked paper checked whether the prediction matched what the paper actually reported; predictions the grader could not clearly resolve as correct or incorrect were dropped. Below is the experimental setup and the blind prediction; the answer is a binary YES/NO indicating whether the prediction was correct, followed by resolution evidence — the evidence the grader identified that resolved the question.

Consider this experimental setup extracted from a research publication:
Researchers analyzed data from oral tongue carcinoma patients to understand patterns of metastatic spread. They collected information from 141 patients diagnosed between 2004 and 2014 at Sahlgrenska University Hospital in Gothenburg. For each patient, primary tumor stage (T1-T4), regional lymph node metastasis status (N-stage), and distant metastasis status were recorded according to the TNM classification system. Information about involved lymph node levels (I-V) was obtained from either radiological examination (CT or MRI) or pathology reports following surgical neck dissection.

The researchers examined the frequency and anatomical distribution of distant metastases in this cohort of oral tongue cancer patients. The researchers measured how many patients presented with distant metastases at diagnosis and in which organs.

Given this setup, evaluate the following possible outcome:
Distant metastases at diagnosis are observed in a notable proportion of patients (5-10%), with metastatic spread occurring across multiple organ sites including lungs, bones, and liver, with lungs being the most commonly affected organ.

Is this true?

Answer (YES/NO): NO